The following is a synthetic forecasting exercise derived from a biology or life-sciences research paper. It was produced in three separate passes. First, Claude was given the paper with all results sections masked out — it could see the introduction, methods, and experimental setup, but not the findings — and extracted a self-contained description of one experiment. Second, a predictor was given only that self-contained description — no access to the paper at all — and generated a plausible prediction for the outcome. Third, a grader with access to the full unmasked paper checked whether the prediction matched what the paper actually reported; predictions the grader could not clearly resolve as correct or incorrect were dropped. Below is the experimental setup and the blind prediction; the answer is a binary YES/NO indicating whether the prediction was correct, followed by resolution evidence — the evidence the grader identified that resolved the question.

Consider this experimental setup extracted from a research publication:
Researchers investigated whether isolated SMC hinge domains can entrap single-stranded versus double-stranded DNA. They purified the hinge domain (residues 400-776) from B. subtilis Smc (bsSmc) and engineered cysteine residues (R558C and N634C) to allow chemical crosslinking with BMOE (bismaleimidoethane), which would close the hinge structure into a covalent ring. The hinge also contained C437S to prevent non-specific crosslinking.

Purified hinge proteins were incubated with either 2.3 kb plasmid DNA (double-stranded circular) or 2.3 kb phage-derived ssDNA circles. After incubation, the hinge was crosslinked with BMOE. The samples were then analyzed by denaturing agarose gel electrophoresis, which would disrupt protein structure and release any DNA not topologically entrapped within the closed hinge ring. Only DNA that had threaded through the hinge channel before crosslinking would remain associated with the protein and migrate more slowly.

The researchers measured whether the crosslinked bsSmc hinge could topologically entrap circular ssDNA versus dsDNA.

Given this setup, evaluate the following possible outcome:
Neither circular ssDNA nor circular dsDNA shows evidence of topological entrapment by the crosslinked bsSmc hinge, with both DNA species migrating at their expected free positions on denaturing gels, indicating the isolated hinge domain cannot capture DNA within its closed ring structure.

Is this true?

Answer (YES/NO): NO